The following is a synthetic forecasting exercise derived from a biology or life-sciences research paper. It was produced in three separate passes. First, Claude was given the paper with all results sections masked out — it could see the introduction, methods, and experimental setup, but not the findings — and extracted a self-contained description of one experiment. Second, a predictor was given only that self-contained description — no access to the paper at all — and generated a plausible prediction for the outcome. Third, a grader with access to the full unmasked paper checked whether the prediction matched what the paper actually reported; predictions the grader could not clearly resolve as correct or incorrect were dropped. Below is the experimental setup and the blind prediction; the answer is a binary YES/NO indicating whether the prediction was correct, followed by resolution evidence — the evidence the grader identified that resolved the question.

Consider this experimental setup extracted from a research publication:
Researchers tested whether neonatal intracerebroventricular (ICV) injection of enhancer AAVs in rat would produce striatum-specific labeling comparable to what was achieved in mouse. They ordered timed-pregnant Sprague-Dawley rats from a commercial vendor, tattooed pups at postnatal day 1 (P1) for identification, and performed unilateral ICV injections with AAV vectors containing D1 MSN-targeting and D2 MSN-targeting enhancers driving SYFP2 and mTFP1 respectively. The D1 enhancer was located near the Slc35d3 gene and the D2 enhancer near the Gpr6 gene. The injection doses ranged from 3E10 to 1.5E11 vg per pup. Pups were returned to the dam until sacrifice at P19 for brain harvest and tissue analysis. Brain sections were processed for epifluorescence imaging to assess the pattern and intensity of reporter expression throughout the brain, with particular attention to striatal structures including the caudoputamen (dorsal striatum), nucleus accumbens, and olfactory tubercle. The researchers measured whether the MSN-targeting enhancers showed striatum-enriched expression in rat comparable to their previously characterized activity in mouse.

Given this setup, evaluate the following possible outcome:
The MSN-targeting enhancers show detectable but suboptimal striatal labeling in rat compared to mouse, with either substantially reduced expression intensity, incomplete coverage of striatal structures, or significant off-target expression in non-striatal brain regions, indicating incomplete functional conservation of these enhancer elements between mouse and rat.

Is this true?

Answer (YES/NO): NO